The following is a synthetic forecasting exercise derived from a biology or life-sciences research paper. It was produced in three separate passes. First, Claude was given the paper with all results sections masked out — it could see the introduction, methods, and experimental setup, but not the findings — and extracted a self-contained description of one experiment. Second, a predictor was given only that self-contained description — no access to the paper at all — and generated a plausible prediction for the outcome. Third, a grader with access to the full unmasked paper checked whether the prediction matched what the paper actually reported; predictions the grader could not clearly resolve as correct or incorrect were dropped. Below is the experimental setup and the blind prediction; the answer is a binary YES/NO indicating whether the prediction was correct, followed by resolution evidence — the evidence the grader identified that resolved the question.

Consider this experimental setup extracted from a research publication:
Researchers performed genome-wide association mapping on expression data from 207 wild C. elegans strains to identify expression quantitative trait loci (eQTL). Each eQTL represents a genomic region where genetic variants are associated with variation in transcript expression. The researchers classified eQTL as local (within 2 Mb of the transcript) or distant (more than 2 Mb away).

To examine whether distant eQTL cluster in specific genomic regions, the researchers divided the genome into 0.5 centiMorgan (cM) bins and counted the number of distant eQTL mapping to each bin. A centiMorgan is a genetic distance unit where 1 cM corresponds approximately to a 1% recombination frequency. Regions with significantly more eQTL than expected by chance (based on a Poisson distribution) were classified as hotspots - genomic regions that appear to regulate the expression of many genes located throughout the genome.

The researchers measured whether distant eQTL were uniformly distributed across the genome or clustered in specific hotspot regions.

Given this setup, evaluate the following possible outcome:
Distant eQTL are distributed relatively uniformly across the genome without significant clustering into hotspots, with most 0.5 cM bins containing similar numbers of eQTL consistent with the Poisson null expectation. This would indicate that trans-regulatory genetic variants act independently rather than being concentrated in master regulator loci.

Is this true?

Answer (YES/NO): NO